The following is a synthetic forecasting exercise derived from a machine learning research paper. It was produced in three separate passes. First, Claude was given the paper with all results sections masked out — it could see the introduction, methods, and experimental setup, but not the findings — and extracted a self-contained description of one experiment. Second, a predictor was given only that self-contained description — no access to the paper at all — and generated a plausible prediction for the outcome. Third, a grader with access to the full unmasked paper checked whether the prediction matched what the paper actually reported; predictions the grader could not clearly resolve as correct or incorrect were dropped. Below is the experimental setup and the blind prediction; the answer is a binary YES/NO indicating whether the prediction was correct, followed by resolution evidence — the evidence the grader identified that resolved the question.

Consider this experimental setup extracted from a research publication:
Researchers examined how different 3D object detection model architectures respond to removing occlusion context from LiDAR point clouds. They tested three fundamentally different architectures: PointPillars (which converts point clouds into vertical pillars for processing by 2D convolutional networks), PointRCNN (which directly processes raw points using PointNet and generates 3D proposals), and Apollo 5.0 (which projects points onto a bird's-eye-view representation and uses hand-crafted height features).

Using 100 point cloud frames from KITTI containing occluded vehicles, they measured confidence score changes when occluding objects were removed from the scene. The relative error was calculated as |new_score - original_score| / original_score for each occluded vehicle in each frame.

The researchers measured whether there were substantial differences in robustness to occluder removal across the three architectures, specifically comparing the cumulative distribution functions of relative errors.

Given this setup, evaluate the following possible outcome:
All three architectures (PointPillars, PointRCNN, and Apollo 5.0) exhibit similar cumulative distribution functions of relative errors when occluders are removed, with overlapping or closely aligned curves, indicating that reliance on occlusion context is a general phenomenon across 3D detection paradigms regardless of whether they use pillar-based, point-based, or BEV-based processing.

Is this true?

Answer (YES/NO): YES